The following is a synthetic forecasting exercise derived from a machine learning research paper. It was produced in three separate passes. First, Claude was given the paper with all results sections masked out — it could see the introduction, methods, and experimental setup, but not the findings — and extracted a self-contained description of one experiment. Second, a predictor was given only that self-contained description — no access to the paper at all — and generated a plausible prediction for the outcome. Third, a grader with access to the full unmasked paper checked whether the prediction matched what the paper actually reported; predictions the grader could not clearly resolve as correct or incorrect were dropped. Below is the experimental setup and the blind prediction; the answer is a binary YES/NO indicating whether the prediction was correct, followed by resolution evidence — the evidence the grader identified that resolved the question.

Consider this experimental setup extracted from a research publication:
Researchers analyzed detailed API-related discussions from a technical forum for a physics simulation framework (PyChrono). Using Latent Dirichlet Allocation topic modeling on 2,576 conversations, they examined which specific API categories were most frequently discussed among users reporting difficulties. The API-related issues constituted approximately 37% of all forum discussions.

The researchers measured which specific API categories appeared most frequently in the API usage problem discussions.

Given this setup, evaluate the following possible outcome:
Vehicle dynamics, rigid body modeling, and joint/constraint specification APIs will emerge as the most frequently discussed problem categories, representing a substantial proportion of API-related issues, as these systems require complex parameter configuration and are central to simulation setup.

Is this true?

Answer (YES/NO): NO